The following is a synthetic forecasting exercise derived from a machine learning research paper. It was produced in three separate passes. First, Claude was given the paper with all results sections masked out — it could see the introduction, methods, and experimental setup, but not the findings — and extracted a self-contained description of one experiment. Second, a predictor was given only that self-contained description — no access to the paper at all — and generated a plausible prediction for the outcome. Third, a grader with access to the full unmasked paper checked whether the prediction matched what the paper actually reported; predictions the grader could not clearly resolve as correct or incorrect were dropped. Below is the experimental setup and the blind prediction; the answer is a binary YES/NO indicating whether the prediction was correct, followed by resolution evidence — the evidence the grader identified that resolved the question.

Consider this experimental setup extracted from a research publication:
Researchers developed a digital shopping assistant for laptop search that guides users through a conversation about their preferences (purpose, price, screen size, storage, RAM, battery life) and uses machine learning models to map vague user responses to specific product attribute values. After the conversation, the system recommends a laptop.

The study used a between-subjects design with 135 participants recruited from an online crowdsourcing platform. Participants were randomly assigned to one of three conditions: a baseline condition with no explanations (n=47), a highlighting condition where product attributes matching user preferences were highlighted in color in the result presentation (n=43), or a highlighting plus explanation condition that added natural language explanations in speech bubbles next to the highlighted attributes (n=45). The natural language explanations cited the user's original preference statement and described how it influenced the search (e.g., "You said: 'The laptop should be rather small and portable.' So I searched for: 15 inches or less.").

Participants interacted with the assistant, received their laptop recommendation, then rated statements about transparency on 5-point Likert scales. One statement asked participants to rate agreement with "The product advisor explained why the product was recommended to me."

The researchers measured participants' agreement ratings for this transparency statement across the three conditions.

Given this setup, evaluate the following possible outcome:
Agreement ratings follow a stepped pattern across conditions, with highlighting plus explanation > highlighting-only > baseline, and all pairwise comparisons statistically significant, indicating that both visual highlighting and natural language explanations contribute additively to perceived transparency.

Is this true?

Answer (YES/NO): NO